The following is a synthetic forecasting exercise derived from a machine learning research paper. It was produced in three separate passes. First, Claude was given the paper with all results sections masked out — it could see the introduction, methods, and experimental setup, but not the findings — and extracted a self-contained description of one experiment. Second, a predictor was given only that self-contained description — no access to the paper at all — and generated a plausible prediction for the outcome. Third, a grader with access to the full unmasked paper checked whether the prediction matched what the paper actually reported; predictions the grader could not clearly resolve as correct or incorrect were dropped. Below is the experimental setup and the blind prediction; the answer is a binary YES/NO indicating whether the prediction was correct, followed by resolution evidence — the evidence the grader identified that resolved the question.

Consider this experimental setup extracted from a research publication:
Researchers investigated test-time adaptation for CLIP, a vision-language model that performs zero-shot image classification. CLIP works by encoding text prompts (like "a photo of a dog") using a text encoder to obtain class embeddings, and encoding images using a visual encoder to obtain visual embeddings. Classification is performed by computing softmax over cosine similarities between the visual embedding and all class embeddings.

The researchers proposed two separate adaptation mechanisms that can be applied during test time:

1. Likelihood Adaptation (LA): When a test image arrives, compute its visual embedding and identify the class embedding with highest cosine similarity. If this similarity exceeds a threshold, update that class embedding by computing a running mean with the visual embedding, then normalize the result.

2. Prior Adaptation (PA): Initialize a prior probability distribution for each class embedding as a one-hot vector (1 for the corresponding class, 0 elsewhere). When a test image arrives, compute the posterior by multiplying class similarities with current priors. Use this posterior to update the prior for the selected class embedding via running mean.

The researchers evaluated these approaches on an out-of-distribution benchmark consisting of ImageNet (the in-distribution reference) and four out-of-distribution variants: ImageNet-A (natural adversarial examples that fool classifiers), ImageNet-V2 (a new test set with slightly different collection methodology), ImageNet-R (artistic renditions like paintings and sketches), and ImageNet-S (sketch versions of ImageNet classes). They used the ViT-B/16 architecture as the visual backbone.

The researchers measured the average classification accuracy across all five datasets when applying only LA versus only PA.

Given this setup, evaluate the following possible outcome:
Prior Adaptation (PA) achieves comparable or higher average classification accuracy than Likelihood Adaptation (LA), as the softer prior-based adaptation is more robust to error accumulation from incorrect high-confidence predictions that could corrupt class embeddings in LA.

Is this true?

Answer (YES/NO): YES